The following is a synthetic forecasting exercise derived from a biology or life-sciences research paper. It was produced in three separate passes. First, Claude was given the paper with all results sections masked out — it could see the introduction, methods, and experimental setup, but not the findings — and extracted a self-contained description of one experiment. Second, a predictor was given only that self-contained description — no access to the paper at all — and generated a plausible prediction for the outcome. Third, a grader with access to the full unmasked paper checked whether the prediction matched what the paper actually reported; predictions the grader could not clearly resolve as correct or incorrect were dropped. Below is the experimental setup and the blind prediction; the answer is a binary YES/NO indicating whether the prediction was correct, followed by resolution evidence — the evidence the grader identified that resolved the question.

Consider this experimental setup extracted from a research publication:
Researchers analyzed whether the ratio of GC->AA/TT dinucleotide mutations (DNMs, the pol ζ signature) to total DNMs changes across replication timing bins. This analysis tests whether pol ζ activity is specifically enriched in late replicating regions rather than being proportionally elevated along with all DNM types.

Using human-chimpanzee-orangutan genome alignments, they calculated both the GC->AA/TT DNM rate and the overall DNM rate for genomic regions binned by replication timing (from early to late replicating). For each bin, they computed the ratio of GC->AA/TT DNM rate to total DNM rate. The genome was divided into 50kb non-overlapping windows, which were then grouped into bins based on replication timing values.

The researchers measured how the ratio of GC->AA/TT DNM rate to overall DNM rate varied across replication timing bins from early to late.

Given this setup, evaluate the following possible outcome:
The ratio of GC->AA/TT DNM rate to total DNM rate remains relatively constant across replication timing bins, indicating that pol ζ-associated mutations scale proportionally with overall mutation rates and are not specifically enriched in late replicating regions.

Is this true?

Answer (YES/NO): NO